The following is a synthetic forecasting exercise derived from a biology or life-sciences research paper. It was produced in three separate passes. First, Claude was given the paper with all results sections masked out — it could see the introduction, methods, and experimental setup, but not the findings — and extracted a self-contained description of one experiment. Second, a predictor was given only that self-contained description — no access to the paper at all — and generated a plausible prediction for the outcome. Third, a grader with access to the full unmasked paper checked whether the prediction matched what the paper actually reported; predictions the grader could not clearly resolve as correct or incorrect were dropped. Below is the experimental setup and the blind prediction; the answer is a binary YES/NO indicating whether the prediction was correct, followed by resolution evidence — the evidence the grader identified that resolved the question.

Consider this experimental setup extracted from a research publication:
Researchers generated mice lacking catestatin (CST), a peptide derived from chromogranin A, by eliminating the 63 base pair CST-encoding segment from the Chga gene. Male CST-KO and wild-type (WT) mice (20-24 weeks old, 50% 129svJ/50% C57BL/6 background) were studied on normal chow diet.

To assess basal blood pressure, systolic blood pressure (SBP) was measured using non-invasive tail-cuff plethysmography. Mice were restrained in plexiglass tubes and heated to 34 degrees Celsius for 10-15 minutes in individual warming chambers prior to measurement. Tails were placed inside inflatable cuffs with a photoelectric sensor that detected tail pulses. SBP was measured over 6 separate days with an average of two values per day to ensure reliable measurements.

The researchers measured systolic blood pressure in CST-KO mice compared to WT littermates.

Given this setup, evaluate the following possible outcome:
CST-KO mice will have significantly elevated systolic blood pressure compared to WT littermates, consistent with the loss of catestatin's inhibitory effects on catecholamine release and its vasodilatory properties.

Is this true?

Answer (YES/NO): YES